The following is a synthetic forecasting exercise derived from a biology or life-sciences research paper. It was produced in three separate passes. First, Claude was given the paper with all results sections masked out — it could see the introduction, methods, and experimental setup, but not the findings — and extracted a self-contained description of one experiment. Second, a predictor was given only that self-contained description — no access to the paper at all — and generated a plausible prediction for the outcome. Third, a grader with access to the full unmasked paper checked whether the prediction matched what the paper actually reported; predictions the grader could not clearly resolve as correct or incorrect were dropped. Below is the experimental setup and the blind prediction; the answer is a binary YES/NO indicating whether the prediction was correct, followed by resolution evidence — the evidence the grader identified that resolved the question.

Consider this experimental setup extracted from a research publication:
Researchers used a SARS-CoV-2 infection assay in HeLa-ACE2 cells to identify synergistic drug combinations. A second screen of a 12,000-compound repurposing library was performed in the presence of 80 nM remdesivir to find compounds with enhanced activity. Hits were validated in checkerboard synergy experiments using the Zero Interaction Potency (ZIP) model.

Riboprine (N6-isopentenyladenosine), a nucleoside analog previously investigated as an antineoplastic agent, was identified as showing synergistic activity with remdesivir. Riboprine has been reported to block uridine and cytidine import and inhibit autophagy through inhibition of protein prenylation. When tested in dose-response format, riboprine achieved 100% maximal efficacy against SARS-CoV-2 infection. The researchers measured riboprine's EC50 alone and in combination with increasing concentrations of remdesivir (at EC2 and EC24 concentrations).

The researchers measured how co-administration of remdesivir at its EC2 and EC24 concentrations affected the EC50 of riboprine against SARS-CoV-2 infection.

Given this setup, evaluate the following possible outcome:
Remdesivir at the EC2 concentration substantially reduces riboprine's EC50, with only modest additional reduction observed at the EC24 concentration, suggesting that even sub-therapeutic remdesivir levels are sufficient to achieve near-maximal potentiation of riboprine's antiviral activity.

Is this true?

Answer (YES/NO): NO